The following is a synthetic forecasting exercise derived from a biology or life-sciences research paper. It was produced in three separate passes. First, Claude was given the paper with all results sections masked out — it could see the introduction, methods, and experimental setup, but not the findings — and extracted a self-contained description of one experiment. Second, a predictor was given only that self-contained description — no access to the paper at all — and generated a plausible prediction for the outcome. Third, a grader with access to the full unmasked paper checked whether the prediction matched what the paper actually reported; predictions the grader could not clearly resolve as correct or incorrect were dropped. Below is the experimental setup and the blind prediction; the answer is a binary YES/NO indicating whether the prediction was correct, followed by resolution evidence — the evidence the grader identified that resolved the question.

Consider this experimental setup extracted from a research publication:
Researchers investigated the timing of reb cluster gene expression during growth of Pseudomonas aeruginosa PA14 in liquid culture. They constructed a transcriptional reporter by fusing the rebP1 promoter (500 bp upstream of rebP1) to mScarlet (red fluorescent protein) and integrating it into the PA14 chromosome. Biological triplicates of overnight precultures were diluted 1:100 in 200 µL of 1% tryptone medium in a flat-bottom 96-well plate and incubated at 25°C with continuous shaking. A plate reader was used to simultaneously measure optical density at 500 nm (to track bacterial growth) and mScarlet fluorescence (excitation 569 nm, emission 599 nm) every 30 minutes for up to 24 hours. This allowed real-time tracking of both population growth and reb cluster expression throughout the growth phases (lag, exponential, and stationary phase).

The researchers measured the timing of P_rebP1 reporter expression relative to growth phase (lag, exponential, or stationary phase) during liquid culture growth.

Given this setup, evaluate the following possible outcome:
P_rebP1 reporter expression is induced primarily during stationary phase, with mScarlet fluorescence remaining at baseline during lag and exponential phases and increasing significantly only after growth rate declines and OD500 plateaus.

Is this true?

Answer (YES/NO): YES